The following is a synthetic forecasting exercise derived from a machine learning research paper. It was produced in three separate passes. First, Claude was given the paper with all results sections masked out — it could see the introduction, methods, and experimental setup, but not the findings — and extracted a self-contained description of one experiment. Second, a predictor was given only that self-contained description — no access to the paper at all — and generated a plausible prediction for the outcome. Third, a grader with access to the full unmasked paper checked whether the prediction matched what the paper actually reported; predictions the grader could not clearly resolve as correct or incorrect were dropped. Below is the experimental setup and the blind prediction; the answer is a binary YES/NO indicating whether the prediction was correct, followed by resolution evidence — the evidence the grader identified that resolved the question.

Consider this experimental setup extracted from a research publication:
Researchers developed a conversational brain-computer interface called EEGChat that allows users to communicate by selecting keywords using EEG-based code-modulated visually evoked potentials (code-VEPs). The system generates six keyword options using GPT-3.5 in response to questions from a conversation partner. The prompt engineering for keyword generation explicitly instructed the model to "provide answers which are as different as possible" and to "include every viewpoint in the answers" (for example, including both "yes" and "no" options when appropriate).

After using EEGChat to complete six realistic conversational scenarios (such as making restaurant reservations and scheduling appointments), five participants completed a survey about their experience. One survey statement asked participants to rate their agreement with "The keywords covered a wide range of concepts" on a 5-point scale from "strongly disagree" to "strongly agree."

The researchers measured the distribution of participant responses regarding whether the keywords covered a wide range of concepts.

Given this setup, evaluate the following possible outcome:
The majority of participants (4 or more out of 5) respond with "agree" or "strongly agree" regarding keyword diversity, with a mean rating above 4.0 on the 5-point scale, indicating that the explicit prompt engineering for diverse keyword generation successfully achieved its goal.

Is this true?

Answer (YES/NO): NO